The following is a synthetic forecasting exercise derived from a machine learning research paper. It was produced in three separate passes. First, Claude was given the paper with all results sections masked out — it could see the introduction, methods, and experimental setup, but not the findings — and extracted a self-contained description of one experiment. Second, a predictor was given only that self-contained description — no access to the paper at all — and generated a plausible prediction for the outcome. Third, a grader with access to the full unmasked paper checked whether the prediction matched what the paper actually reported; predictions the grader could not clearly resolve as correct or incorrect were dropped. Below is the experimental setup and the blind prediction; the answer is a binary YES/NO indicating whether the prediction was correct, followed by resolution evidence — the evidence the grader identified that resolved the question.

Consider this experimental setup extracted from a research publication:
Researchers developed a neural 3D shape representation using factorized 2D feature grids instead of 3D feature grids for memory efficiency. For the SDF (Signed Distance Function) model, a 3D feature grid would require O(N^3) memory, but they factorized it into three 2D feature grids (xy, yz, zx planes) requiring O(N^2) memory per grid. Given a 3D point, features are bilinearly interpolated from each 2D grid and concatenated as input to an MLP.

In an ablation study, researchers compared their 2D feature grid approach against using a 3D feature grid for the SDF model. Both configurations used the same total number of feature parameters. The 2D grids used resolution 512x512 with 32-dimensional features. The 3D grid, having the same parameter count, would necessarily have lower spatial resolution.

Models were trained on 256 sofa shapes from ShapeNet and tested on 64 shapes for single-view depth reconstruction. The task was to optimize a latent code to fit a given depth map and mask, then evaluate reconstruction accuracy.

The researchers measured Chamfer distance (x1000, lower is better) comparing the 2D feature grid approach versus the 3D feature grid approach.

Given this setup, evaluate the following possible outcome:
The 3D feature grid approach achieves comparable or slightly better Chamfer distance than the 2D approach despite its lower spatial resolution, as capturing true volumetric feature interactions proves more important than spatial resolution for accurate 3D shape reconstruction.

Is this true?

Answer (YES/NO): NO